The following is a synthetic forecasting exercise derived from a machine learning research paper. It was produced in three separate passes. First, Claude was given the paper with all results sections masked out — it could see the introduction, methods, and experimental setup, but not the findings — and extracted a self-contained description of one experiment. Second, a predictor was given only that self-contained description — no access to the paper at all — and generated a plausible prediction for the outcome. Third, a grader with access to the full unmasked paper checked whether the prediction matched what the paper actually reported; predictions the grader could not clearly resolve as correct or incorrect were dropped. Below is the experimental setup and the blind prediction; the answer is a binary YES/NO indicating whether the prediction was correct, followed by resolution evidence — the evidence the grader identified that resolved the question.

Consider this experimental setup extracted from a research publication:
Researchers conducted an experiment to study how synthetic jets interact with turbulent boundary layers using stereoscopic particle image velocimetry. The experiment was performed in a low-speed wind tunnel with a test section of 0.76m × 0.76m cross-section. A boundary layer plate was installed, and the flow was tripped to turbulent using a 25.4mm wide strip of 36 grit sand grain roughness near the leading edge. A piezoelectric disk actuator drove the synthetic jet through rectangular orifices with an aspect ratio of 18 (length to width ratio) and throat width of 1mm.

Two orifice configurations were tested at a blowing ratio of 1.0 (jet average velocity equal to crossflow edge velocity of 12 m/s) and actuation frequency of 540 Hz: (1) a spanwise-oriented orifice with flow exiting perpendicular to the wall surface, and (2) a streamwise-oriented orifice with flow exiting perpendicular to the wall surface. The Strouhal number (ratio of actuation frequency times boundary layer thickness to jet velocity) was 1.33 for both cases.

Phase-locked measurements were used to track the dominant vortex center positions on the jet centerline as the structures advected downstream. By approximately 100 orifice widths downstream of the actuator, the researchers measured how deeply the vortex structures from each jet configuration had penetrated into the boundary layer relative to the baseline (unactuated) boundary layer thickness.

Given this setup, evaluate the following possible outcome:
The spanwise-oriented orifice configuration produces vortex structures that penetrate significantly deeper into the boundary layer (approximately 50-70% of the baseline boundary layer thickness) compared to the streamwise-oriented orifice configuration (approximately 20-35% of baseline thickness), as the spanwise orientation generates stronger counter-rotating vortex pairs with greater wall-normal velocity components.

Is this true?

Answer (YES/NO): NO